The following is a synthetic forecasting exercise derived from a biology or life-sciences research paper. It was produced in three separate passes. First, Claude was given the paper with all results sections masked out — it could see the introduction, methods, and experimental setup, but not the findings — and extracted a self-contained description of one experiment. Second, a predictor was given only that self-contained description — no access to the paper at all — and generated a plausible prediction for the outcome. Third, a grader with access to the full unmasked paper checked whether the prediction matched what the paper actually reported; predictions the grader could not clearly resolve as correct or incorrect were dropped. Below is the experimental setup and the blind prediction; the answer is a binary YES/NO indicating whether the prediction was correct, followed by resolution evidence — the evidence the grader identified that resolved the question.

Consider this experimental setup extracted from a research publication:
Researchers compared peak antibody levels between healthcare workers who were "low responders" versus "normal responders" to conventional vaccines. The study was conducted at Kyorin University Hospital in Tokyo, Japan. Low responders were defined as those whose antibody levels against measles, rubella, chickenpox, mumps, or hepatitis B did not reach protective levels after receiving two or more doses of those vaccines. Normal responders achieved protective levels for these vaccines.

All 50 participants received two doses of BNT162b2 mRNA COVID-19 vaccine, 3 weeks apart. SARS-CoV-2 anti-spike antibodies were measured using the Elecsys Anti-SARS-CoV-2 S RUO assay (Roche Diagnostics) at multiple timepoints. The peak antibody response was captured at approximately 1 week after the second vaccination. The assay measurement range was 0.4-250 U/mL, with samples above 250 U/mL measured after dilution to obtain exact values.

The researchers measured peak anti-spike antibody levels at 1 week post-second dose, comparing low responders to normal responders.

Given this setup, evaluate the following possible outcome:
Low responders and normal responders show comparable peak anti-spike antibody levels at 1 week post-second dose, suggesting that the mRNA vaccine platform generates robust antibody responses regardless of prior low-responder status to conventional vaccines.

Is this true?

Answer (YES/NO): NO